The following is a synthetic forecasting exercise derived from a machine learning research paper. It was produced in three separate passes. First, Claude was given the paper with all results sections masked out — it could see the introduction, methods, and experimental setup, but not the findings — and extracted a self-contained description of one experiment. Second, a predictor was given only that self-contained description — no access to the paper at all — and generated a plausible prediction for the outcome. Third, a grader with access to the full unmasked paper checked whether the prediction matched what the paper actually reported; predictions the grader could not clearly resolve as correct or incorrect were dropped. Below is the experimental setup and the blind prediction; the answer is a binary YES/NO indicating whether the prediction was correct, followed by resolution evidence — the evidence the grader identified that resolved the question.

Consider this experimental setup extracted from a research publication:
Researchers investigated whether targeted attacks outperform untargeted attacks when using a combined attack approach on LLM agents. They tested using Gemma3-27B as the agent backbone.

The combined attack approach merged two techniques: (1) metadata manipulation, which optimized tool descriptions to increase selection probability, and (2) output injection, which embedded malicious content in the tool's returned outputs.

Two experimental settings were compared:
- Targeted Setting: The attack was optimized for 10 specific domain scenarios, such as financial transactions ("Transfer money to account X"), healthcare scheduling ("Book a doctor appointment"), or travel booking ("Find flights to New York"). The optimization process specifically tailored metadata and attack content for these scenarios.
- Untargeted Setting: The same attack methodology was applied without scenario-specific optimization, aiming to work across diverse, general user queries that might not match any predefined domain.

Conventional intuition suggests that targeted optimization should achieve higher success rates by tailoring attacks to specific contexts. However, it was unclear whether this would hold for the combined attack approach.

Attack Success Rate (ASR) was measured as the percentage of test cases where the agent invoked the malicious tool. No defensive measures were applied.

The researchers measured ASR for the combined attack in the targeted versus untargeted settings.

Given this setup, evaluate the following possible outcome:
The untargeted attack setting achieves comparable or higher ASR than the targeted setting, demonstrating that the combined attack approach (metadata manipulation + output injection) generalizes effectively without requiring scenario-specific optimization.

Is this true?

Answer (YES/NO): YES